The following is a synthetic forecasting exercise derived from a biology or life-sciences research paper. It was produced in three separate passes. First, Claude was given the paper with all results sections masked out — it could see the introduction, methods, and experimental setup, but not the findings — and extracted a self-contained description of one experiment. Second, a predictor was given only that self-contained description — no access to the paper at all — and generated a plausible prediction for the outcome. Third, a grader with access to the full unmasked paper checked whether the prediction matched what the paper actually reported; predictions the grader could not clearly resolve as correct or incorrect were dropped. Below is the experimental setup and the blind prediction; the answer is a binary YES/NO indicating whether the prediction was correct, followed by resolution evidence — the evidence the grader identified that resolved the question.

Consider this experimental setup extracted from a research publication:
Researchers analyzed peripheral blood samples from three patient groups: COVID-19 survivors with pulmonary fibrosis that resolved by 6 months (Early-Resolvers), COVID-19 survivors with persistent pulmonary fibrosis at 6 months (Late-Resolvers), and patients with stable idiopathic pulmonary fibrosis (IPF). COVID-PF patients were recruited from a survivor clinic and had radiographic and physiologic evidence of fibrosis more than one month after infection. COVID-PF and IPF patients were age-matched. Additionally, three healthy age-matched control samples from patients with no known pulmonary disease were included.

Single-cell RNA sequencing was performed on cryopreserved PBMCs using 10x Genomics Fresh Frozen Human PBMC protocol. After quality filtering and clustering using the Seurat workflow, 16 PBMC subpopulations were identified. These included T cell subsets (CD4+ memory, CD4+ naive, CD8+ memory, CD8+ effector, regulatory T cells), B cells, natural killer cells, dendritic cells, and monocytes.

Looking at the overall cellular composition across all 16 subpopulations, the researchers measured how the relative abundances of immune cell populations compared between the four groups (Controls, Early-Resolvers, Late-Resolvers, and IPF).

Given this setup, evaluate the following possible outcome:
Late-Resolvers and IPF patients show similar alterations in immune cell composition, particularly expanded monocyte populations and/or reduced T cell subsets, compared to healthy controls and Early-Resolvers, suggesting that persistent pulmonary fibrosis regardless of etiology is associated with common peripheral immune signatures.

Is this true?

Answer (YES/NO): NO